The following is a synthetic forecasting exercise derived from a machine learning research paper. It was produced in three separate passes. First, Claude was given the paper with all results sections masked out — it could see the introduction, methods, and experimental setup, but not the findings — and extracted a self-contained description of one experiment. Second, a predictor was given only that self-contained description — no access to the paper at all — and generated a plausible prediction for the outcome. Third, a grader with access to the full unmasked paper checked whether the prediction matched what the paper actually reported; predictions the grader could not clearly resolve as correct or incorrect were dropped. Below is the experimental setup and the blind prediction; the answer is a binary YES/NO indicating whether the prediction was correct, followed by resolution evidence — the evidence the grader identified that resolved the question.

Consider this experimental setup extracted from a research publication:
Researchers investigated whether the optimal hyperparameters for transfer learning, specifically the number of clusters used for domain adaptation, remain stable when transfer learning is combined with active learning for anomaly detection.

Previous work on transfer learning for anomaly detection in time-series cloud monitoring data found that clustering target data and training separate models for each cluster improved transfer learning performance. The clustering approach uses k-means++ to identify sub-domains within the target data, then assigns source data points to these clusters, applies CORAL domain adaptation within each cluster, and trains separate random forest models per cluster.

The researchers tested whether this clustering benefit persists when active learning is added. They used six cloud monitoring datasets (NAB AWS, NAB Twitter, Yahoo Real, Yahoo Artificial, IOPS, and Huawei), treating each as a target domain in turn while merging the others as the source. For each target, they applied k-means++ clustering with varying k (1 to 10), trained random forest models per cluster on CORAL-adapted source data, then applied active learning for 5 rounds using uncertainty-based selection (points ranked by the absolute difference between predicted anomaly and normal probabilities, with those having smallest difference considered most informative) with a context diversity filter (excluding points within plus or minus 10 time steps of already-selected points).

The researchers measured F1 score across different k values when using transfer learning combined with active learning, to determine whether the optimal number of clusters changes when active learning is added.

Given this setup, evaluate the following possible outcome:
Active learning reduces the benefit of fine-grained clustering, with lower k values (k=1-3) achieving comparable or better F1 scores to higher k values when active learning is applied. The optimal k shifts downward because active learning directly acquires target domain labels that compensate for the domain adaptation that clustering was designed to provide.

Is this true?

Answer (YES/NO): NO